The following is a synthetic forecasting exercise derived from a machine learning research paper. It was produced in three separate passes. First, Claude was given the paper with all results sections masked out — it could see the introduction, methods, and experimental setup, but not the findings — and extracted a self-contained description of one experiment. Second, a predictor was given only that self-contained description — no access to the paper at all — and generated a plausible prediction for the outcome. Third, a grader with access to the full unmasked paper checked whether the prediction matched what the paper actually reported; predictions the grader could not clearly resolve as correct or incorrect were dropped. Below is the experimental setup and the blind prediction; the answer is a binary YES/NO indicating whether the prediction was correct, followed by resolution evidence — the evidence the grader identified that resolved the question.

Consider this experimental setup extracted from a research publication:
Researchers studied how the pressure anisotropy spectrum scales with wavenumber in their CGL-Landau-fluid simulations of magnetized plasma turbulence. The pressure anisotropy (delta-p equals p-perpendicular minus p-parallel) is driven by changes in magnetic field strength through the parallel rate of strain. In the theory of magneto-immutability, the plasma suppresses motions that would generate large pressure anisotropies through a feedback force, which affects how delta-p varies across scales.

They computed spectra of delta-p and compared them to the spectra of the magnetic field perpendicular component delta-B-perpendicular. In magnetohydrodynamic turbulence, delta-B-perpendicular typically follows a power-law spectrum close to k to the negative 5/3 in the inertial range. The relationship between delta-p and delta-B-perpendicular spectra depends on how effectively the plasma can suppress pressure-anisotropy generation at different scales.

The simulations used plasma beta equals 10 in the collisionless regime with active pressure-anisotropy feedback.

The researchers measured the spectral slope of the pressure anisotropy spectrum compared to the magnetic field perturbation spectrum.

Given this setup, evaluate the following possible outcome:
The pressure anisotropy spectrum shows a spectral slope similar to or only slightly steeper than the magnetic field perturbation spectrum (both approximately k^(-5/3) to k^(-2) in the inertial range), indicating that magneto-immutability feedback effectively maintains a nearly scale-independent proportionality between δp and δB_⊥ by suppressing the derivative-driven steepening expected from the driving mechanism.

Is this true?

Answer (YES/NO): NO